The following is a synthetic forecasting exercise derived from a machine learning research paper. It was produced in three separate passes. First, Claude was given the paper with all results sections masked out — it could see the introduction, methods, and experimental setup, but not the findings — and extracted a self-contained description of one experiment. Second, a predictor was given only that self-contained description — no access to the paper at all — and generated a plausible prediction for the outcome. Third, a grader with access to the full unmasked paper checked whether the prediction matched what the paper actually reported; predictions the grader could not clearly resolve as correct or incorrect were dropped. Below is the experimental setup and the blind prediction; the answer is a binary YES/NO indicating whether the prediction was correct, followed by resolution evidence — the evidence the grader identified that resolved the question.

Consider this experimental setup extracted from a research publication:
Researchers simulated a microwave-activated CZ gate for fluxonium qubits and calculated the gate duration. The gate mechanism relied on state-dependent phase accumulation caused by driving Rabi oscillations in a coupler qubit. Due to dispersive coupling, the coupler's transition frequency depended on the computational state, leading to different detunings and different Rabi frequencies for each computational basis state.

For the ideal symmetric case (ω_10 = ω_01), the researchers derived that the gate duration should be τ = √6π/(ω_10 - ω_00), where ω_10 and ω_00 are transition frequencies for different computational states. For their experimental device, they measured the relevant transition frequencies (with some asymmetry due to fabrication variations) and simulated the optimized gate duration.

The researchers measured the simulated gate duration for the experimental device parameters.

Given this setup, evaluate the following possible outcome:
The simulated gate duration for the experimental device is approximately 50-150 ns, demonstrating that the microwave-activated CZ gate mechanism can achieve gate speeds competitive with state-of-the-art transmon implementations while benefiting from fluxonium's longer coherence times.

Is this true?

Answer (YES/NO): NO